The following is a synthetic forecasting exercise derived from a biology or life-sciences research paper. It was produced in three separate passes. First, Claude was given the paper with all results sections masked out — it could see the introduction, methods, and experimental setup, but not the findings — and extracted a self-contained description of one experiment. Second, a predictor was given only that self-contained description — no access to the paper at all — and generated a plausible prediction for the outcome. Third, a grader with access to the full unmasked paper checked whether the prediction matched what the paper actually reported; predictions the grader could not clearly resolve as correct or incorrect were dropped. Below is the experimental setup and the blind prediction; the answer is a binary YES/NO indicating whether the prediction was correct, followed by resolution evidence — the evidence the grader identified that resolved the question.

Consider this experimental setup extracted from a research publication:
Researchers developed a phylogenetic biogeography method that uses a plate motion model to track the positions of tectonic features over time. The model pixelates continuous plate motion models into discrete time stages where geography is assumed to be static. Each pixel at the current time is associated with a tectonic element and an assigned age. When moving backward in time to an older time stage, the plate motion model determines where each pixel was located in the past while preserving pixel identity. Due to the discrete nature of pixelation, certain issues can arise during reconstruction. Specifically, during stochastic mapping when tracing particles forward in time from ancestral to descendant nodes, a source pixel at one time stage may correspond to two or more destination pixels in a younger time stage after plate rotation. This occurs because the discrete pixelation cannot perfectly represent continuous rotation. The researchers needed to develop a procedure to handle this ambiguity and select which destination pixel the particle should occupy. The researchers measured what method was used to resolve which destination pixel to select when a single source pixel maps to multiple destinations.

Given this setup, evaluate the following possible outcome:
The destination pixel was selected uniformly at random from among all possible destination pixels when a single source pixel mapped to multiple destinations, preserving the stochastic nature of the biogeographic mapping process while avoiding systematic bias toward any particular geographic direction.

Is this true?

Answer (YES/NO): NO